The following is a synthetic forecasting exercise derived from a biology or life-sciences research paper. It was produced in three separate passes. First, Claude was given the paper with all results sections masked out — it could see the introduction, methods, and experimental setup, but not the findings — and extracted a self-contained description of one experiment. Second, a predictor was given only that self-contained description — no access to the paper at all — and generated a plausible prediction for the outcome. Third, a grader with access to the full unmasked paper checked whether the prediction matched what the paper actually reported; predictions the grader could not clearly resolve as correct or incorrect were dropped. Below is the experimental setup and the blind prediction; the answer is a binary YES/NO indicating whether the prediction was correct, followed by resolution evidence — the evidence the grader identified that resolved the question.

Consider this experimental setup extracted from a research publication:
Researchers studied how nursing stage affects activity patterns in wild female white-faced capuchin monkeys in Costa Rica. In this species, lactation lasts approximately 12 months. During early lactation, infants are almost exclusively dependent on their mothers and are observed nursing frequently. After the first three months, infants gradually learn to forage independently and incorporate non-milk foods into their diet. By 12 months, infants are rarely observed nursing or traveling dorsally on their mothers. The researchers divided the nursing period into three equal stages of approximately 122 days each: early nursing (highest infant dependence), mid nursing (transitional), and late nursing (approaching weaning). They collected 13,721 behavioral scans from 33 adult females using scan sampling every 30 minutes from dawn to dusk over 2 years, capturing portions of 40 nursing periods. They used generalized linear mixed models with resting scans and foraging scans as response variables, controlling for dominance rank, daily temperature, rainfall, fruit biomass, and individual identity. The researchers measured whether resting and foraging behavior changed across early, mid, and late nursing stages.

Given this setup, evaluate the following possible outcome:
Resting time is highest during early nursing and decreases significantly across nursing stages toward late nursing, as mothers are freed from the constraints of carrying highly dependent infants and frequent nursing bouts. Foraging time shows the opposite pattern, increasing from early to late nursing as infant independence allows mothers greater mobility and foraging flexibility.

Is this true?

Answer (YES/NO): NO